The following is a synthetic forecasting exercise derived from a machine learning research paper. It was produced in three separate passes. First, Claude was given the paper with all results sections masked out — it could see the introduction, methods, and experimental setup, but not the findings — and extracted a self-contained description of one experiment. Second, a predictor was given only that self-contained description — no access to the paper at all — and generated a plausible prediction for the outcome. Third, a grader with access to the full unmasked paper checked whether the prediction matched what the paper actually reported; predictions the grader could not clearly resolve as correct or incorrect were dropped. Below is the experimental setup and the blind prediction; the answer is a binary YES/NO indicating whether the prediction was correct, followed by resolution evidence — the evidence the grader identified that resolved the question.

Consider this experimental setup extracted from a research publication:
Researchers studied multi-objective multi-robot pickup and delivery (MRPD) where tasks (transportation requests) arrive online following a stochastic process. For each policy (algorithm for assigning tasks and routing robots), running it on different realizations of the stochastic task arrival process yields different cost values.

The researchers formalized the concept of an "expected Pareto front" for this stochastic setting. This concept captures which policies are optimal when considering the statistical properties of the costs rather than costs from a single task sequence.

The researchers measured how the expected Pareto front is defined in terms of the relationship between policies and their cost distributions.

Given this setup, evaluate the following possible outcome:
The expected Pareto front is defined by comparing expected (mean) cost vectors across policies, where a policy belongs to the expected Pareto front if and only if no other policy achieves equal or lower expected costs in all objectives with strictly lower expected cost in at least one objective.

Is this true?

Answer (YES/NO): YES